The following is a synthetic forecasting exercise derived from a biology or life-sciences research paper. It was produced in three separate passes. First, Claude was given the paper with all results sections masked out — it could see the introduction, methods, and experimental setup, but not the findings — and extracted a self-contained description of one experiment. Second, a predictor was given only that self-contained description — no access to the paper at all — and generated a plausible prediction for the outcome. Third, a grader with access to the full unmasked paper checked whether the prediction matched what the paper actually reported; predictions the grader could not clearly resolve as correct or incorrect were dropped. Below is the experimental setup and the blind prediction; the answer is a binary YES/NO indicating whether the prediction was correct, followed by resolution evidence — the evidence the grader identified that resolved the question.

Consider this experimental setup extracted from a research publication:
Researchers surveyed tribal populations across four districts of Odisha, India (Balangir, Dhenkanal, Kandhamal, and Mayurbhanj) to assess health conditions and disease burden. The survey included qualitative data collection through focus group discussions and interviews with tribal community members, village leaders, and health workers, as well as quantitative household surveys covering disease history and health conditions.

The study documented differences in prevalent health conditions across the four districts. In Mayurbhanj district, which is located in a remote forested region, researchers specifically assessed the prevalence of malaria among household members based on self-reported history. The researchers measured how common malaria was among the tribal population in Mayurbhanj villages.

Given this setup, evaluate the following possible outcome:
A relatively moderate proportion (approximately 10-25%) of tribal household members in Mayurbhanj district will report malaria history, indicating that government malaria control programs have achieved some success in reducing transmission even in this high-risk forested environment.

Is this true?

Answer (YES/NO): NO